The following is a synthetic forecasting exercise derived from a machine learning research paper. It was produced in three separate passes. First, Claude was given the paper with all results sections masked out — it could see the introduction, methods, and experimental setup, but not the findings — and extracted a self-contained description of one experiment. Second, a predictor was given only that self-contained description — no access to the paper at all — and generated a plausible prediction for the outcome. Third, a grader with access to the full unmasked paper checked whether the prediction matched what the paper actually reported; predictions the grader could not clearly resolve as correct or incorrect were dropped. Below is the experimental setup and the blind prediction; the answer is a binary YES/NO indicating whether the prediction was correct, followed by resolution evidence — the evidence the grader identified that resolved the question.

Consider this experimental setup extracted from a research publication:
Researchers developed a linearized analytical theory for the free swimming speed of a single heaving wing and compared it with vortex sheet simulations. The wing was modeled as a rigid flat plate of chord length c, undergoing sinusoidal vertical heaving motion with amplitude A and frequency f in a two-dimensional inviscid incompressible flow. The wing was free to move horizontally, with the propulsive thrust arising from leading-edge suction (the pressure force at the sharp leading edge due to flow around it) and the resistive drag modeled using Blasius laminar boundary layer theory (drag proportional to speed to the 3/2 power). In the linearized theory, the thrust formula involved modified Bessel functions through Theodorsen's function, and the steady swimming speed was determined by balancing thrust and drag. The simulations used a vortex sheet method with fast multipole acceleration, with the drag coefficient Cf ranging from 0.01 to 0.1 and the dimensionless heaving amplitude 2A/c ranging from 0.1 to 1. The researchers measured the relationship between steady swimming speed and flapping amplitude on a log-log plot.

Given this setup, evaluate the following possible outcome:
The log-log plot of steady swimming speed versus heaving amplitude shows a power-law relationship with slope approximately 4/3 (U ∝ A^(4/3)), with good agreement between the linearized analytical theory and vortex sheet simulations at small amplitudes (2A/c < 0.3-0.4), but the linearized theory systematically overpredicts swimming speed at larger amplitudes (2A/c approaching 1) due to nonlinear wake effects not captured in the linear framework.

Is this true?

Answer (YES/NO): NO